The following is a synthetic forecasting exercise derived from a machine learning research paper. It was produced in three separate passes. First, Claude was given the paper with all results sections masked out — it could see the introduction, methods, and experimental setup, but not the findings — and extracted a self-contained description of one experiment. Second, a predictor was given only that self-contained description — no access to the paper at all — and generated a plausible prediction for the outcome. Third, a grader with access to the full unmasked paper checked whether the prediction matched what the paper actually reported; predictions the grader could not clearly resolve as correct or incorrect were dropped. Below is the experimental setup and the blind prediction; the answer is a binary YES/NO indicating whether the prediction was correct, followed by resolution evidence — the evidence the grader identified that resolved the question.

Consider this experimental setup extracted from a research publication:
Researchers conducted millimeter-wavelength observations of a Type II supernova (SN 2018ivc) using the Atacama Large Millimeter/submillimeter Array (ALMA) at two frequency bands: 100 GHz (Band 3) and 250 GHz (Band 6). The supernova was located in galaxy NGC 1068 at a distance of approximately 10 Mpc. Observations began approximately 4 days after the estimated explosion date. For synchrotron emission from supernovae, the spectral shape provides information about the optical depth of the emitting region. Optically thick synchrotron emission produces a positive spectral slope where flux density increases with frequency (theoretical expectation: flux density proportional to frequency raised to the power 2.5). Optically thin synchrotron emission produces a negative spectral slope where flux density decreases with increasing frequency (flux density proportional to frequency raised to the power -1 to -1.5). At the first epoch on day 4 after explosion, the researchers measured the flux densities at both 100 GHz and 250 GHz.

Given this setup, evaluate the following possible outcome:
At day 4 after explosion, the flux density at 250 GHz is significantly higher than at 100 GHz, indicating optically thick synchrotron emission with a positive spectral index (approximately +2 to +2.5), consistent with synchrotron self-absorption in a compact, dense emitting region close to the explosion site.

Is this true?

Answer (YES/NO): NO